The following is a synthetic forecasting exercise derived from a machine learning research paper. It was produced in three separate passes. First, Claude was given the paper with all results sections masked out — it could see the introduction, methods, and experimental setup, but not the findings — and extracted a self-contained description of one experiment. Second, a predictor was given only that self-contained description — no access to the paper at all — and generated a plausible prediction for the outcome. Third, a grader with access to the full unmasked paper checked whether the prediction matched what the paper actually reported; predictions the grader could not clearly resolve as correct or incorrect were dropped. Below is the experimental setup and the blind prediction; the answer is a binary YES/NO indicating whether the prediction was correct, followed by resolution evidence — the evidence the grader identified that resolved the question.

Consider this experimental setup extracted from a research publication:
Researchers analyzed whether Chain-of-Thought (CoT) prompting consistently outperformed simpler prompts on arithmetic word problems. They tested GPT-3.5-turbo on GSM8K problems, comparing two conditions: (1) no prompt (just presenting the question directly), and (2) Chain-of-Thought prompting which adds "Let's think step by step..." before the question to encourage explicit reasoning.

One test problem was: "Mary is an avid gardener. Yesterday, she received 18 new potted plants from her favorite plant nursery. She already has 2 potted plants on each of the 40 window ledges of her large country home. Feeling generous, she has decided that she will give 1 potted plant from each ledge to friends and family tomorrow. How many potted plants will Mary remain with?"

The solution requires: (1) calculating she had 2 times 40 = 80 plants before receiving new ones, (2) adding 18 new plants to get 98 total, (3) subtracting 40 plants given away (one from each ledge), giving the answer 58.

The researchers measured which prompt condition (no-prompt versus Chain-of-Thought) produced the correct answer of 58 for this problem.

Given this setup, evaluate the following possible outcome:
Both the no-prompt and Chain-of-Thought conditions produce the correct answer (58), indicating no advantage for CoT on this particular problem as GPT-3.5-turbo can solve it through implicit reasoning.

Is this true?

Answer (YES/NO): NO